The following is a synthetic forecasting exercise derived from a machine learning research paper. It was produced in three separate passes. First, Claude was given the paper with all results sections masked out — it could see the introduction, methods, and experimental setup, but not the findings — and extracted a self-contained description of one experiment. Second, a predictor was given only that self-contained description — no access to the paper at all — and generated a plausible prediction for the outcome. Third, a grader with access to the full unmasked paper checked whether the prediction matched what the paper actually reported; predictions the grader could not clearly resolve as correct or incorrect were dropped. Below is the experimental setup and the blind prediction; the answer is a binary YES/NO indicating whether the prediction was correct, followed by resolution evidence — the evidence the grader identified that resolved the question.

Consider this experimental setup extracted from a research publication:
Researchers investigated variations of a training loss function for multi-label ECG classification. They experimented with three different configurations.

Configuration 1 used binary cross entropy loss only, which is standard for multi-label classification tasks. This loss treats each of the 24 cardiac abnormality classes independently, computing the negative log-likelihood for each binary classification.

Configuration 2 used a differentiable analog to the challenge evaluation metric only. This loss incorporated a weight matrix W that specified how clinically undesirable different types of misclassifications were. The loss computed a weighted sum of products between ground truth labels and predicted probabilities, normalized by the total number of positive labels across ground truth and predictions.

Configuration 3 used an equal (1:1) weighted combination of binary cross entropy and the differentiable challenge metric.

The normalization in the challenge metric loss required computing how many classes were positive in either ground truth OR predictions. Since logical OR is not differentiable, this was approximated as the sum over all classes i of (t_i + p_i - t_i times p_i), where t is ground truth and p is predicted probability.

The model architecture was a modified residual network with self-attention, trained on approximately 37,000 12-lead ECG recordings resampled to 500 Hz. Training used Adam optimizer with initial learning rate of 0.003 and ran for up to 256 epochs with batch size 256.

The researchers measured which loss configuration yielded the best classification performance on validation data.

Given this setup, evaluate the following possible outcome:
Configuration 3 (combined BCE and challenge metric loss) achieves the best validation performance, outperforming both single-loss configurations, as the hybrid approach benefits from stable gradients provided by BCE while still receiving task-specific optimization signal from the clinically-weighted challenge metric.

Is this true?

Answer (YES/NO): YES